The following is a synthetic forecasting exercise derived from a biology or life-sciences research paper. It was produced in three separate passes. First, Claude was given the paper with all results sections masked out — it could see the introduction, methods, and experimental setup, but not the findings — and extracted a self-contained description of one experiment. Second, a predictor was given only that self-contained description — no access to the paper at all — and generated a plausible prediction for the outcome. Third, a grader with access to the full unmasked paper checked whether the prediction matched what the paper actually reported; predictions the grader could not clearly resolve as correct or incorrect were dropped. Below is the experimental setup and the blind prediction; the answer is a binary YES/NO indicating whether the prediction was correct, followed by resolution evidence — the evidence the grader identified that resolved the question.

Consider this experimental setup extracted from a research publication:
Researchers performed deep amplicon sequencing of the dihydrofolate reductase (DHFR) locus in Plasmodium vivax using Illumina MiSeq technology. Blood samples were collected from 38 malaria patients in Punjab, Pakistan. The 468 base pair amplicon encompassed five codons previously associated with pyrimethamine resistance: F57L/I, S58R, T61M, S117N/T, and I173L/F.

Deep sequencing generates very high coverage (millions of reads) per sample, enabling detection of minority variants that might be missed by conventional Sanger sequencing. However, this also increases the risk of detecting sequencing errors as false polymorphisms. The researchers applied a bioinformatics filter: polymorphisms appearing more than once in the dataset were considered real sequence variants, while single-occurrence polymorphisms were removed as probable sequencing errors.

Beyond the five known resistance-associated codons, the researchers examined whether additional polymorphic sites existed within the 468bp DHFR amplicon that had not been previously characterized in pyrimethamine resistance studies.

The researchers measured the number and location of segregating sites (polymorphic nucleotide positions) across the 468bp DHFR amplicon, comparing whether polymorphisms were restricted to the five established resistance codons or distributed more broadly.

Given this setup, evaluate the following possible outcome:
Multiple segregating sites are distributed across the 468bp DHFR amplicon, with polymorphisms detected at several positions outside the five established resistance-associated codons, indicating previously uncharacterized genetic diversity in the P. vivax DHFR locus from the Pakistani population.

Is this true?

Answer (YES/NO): YES